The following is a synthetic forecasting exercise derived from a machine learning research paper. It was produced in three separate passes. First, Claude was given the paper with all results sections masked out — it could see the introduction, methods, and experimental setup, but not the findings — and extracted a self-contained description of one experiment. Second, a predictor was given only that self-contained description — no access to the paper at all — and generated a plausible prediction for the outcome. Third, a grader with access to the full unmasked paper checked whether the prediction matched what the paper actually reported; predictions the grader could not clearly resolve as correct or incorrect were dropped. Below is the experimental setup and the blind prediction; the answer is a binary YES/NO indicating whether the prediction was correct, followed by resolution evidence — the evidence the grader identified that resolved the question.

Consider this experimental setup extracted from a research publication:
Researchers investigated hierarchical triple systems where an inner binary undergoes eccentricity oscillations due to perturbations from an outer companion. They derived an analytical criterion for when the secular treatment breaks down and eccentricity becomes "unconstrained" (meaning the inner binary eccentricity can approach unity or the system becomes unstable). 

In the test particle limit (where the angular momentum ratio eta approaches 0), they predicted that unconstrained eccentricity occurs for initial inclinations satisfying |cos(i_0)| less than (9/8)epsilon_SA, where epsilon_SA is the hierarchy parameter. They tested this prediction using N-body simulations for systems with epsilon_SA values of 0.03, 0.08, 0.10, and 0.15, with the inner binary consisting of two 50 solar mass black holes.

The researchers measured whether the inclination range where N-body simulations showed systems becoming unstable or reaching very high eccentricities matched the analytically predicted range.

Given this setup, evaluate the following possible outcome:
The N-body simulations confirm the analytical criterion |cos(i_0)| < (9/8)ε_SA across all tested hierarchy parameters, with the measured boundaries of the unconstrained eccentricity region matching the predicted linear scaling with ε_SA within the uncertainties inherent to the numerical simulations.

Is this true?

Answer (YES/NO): YES